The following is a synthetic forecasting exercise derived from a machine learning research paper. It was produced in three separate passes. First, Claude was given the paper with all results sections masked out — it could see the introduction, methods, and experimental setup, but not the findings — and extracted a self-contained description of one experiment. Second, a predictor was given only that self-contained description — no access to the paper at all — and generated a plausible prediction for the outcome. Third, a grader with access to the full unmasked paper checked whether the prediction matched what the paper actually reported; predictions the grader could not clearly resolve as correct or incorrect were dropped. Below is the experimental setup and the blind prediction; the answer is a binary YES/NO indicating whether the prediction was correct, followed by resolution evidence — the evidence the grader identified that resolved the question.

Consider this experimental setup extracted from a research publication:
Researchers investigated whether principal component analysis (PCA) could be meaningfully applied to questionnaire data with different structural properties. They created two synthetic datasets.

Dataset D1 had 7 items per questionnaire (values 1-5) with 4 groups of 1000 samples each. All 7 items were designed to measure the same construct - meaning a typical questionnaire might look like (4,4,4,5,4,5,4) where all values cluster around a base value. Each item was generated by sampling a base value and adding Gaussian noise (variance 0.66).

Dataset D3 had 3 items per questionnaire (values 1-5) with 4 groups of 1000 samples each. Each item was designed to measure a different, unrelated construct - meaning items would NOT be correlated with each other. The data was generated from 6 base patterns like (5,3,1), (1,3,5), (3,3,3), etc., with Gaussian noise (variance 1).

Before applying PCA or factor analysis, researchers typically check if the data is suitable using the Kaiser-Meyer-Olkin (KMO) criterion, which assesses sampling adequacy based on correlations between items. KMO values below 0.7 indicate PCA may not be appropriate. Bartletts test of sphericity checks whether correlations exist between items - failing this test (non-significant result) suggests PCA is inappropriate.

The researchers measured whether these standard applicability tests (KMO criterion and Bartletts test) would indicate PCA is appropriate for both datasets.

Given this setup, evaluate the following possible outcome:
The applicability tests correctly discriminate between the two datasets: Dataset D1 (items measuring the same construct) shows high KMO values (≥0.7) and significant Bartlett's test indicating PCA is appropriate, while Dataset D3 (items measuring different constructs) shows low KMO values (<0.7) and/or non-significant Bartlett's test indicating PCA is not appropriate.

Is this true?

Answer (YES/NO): YES